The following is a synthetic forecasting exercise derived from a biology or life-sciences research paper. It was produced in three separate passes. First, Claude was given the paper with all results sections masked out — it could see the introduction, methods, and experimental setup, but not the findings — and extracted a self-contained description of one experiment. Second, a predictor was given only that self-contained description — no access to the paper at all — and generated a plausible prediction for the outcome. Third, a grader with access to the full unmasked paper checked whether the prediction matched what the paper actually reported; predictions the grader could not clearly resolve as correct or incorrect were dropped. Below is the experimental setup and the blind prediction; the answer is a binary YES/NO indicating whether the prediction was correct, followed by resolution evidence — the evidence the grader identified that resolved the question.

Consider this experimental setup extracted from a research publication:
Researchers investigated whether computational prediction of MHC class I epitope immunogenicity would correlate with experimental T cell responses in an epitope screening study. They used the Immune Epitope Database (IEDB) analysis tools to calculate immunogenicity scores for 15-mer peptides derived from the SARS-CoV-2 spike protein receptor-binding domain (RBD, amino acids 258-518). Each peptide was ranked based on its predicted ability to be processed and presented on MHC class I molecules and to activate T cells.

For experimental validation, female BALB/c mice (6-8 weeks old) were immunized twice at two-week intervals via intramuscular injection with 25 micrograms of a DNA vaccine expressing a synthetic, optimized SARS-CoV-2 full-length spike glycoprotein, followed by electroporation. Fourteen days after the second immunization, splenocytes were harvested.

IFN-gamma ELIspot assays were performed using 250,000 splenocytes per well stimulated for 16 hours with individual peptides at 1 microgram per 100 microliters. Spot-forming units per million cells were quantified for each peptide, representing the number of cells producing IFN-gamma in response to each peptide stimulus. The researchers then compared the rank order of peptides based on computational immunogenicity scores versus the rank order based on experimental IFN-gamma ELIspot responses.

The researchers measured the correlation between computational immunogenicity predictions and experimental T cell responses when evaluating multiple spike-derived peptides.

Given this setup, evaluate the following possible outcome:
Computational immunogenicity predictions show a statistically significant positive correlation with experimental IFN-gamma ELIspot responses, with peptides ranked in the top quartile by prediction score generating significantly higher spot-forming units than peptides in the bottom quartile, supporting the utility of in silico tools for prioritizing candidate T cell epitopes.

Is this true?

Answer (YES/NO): NO